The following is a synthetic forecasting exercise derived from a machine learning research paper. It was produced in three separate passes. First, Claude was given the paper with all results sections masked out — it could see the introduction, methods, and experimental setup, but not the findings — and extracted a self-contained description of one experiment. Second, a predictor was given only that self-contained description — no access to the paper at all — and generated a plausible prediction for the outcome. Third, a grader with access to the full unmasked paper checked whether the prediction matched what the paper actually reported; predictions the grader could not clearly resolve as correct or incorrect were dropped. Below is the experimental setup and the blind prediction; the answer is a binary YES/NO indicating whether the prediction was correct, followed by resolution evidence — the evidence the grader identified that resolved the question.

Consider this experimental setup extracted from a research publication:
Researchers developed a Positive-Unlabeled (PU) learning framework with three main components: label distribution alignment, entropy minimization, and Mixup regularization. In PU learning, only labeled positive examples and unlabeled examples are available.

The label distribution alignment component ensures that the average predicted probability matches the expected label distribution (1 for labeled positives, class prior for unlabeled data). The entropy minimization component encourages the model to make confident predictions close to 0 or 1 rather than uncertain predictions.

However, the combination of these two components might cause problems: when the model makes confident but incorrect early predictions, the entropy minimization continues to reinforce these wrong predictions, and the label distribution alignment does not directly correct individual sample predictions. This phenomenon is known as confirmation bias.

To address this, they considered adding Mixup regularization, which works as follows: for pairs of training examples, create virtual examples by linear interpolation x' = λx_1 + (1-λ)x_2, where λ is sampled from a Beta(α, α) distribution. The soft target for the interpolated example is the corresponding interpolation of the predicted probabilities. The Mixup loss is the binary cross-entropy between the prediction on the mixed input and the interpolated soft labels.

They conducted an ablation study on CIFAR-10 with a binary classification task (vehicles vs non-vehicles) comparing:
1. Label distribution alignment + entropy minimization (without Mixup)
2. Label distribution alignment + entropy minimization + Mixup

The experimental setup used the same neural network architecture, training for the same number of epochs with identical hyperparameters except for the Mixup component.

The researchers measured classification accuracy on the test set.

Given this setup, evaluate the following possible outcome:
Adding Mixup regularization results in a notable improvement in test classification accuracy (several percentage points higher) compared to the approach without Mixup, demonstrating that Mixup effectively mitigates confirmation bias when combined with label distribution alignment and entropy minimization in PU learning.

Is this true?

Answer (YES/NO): NO